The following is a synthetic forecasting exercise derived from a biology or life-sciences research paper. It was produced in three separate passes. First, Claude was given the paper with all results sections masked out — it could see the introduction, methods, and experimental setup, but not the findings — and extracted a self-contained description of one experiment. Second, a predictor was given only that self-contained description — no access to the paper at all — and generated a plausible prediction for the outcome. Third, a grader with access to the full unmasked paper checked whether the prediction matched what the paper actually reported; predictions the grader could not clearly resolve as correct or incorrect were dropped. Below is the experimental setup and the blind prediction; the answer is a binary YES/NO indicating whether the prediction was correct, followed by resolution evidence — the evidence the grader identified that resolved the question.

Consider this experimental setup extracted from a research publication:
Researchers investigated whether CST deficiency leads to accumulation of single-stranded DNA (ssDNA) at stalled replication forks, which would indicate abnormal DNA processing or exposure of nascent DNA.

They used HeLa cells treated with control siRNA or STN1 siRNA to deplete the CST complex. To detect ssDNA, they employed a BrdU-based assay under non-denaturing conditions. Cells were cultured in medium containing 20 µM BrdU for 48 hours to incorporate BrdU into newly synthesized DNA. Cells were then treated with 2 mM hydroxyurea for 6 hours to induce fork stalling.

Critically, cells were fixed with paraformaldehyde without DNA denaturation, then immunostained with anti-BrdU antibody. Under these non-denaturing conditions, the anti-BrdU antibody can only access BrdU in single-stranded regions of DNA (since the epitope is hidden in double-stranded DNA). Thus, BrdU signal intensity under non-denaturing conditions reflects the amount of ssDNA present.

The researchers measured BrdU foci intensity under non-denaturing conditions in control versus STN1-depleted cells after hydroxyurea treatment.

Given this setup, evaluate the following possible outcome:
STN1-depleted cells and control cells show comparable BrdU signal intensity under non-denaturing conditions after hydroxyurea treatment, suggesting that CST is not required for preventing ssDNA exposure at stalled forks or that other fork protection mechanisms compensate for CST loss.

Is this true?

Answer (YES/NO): NO